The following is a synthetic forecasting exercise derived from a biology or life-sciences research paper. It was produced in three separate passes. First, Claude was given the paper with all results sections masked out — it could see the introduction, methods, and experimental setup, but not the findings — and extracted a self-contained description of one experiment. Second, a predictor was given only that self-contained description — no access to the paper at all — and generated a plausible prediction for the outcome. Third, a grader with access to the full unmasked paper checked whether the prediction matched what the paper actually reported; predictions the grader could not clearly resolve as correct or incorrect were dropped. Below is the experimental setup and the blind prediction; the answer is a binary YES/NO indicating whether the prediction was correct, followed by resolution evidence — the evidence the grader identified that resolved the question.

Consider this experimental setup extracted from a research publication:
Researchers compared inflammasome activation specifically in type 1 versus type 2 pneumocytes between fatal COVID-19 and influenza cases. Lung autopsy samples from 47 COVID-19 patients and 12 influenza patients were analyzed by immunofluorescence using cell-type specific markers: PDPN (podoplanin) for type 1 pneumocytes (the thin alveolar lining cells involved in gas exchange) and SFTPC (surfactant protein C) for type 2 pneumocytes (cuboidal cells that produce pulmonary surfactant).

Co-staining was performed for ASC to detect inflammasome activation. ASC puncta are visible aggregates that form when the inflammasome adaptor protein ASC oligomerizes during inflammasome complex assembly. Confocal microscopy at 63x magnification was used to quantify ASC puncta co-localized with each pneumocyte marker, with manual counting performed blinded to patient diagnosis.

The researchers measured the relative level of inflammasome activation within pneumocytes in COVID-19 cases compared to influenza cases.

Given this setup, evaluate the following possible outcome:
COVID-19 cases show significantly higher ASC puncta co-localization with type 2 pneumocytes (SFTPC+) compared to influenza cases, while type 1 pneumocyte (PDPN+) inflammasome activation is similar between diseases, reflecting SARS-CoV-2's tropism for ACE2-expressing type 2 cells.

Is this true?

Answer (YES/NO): NO